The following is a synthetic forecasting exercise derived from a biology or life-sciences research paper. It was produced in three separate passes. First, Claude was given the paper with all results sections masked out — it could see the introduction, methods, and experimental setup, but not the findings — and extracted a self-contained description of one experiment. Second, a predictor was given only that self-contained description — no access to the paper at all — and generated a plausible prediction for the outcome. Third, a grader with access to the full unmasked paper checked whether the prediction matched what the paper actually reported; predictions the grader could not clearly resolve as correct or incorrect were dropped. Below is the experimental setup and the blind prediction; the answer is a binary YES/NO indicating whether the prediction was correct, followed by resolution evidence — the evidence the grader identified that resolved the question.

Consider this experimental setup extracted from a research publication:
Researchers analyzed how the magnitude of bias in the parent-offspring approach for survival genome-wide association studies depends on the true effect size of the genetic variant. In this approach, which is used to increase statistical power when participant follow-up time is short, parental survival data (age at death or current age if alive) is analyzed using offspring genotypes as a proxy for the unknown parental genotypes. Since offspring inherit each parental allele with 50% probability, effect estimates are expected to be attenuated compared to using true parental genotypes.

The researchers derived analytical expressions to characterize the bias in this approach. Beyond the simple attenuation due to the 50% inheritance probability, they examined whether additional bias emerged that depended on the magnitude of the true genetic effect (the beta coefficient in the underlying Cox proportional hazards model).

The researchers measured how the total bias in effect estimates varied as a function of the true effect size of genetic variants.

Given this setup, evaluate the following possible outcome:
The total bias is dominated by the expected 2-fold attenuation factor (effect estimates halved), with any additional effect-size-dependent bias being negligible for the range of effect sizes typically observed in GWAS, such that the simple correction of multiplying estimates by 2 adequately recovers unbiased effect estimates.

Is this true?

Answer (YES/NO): NO